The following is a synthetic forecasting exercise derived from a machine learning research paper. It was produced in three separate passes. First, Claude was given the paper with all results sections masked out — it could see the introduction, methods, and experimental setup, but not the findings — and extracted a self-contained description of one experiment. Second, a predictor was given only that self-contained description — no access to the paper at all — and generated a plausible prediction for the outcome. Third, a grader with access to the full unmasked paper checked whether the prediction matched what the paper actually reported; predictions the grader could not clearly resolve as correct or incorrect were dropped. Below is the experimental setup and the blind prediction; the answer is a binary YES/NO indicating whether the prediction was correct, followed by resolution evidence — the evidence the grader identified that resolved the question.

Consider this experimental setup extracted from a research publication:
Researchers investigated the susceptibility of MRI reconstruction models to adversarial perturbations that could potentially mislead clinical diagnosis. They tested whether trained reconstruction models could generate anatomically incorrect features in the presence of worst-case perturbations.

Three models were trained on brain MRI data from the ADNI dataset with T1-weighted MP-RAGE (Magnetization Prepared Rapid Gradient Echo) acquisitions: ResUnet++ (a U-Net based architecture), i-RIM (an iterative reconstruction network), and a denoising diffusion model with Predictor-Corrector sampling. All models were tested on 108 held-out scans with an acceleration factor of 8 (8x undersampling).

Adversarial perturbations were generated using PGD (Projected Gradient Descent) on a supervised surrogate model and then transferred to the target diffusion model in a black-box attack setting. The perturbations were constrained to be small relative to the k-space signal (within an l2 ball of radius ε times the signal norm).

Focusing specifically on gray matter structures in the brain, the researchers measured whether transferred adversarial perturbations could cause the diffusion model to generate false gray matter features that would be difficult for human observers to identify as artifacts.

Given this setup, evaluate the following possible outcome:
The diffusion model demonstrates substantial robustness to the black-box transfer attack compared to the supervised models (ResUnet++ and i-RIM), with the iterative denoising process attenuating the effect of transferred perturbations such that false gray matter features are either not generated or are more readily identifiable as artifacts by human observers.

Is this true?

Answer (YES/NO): NO